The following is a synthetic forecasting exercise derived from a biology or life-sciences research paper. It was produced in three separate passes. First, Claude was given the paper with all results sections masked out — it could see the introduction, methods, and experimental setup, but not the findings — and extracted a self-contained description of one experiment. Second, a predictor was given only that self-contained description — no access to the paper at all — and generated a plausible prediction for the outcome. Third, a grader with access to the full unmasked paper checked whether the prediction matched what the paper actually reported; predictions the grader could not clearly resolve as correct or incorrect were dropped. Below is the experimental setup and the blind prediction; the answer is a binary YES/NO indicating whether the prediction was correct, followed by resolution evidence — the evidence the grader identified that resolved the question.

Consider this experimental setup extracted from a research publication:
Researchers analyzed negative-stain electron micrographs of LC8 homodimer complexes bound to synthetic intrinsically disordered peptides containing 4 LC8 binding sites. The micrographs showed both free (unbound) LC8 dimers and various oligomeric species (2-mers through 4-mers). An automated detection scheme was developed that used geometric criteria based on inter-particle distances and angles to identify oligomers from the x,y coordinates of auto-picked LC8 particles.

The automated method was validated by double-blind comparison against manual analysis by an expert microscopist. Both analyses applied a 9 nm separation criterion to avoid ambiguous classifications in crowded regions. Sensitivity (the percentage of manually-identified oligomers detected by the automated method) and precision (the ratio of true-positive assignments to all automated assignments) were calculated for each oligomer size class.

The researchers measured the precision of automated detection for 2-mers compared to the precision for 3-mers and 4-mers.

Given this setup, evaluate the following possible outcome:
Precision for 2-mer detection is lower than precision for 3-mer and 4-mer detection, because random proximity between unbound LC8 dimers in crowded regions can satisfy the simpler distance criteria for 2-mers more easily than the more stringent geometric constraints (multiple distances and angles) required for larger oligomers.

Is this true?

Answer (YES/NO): YES